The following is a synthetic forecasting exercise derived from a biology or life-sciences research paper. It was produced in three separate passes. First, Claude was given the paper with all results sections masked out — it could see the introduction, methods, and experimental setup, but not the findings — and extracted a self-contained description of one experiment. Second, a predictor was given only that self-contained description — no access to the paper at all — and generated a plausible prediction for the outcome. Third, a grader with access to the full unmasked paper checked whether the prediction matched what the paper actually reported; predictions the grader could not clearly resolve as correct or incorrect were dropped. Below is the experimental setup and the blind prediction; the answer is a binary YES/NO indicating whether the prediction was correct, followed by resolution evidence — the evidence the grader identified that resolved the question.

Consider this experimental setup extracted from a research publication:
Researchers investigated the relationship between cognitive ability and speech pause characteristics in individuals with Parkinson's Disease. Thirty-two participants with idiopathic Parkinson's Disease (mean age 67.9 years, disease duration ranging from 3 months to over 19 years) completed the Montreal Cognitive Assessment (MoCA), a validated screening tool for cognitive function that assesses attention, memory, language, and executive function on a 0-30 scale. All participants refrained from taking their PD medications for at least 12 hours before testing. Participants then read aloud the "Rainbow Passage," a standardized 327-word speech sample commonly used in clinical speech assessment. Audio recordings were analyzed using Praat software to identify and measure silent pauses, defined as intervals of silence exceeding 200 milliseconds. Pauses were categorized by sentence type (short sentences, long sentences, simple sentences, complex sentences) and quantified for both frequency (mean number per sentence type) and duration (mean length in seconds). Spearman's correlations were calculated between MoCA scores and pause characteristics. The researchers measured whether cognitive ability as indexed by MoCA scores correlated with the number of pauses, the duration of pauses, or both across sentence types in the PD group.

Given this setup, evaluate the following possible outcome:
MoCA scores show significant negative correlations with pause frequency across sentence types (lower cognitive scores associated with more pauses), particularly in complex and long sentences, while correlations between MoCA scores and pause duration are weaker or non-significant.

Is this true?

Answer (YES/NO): YES